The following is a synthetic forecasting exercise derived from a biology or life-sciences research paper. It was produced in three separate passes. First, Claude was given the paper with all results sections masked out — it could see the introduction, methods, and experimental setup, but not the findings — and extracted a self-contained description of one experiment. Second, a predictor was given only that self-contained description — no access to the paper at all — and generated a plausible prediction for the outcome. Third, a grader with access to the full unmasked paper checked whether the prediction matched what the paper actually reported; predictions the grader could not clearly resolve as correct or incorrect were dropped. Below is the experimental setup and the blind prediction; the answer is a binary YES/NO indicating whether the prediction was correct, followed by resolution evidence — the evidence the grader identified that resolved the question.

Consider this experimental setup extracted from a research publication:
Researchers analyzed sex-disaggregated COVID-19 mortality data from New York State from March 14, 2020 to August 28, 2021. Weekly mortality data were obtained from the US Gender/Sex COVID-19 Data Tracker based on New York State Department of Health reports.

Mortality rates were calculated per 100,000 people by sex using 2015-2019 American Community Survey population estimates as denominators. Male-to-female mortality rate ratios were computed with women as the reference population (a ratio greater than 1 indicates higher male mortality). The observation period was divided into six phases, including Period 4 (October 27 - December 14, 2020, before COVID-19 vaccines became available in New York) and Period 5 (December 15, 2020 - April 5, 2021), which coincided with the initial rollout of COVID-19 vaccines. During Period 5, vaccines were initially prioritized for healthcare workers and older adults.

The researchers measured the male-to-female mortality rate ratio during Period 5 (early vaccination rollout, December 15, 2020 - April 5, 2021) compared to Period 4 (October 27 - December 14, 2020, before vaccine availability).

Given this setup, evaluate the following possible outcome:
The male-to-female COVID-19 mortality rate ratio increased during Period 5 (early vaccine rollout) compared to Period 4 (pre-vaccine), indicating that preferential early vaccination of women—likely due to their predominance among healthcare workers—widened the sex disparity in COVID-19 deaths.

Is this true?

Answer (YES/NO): YES